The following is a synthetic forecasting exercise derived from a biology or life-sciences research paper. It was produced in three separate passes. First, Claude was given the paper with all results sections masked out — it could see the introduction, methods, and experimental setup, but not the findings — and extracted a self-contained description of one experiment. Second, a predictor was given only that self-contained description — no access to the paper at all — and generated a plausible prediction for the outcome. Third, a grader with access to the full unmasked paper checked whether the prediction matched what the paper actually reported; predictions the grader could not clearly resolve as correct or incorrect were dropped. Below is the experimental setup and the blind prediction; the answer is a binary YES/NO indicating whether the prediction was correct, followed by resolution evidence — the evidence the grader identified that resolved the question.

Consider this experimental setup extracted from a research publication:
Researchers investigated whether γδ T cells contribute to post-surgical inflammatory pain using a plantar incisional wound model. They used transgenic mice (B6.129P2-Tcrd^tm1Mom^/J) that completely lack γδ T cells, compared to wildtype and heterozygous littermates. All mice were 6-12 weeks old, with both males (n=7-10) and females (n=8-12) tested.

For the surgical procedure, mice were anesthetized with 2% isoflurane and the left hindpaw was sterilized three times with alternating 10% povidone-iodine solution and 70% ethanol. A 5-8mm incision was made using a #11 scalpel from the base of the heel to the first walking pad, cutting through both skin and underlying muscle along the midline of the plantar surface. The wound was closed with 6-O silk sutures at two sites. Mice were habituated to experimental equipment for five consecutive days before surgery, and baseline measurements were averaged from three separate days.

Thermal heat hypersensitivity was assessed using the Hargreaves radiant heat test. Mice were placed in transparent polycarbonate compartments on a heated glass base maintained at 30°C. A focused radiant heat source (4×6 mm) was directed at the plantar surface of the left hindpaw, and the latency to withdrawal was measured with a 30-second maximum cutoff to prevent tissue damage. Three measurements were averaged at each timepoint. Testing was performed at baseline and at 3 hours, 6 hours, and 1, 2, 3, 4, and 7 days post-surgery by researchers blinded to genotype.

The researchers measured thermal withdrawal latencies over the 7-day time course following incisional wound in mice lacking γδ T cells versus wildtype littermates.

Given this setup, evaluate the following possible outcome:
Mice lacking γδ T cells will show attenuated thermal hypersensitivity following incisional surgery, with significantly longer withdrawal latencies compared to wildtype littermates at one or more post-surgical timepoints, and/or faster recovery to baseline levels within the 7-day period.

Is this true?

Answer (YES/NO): NO